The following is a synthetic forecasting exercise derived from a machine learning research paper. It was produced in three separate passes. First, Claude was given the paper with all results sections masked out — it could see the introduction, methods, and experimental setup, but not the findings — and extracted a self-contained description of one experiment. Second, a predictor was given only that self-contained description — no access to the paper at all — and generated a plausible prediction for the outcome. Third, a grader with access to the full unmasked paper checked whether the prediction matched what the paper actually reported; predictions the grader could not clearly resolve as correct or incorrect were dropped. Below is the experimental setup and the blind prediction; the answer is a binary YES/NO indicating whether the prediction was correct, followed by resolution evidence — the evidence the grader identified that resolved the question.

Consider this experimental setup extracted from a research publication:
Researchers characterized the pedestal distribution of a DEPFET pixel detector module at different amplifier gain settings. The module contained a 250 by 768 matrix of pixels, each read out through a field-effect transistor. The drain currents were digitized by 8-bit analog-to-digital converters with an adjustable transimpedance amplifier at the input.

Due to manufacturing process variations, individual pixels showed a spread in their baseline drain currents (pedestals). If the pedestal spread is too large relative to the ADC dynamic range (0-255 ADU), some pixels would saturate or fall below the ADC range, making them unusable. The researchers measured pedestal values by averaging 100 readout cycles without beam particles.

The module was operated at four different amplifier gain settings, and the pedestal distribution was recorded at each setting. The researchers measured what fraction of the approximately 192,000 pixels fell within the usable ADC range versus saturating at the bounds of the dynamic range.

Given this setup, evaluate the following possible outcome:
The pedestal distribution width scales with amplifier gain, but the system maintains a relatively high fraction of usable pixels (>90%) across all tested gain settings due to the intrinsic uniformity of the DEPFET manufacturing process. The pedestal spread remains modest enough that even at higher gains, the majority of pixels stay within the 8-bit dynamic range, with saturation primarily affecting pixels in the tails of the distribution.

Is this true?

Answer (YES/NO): NO